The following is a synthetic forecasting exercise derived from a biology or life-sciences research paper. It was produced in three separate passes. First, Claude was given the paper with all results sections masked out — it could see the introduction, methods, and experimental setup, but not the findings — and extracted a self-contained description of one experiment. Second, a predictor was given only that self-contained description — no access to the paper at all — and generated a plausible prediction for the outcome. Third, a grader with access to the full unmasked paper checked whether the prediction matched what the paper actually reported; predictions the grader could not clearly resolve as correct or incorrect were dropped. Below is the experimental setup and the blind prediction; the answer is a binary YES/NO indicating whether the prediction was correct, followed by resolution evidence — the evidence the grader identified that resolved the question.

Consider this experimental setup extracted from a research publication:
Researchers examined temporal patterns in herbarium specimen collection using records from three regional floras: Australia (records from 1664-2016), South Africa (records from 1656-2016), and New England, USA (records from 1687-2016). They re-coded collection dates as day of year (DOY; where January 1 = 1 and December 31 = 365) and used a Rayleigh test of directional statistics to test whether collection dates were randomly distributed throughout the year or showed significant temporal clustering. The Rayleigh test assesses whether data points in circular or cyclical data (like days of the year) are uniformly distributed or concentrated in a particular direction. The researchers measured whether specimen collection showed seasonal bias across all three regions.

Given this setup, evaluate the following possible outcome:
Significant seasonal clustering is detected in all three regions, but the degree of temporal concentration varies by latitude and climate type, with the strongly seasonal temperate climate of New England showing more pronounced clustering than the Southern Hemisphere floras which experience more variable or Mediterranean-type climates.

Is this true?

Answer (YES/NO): YES